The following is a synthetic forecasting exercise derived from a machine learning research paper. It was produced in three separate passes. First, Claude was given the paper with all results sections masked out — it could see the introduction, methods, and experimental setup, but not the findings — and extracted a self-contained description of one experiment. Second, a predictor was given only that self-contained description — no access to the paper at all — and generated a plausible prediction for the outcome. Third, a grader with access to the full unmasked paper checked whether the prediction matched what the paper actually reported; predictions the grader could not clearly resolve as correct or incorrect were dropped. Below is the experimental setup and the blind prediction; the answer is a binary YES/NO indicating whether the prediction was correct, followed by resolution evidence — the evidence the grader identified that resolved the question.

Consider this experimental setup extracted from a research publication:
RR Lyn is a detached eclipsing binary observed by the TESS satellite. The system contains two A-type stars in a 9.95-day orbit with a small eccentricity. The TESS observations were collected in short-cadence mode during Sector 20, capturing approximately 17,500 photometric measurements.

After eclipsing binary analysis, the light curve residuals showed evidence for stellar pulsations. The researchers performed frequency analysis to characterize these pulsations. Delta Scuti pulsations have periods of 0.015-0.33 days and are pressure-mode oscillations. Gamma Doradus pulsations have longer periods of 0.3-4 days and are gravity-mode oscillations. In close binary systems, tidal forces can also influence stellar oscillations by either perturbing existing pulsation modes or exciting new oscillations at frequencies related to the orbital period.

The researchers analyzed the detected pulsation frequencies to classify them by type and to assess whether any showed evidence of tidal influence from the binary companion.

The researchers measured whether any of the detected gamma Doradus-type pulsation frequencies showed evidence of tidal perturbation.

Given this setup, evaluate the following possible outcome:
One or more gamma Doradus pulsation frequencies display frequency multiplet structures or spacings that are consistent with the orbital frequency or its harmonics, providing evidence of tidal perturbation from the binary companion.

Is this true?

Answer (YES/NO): YES